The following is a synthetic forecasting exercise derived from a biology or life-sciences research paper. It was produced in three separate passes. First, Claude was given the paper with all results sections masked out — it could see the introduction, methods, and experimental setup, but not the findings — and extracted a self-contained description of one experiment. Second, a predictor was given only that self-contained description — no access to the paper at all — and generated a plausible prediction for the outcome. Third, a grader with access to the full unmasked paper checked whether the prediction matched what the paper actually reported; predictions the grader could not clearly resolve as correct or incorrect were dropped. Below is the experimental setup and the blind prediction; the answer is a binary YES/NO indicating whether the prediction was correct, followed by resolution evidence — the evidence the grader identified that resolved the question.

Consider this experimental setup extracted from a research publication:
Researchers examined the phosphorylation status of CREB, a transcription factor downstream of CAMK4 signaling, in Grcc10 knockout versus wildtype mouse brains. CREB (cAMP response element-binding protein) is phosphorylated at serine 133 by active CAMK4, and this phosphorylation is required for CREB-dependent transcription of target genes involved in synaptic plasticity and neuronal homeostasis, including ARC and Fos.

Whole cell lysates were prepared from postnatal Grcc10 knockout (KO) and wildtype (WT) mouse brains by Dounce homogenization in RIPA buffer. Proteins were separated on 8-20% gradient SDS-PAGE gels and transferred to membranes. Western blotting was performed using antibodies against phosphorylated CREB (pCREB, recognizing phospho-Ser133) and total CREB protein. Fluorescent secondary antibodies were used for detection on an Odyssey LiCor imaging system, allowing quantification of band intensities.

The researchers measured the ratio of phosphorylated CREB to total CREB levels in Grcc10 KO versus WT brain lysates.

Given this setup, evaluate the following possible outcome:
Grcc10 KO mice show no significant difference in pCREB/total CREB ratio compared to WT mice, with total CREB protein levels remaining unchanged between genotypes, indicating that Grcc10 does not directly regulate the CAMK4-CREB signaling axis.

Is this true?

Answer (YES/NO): NO